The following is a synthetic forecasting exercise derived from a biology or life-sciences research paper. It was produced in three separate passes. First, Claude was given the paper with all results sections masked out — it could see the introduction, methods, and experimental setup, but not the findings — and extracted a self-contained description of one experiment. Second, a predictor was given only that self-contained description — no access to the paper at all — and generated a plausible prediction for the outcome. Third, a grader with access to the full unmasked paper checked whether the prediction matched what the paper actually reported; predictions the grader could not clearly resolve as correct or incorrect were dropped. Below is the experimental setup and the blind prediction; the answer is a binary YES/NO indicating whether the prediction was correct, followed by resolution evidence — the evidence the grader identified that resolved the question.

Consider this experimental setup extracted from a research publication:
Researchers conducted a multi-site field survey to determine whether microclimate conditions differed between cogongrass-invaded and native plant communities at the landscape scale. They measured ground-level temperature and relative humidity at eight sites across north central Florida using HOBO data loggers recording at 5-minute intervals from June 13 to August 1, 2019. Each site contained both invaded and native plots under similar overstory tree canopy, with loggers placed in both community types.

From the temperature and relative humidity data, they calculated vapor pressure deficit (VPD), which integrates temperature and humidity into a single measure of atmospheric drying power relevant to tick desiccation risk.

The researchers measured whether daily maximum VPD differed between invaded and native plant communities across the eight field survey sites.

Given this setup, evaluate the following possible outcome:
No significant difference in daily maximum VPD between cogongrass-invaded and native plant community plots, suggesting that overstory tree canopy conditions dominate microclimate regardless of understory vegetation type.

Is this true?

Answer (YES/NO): NO